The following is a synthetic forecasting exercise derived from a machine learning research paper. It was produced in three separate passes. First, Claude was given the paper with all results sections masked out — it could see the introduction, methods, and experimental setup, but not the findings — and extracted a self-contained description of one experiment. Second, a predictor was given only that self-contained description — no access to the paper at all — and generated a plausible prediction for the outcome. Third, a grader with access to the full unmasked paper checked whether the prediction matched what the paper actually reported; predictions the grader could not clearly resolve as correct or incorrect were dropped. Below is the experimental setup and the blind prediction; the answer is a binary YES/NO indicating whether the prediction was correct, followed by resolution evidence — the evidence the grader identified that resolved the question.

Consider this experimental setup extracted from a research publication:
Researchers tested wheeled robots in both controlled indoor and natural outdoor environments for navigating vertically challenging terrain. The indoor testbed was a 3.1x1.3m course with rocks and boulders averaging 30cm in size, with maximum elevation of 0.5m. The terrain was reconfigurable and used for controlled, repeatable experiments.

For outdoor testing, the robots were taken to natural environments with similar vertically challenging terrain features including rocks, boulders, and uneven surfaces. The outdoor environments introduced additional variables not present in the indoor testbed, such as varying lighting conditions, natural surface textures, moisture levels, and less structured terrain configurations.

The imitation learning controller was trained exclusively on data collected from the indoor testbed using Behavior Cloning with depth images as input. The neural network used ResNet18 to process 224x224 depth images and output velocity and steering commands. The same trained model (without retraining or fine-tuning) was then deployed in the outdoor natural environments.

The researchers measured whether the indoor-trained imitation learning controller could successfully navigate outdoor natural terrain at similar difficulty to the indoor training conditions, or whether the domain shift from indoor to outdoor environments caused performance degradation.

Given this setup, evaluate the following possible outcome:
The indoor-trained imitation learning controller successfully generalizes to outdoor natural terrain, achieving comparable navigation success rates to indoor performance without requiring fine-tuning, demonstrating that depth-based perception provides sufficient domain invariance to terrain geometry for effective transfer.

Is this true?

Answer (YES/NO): NO